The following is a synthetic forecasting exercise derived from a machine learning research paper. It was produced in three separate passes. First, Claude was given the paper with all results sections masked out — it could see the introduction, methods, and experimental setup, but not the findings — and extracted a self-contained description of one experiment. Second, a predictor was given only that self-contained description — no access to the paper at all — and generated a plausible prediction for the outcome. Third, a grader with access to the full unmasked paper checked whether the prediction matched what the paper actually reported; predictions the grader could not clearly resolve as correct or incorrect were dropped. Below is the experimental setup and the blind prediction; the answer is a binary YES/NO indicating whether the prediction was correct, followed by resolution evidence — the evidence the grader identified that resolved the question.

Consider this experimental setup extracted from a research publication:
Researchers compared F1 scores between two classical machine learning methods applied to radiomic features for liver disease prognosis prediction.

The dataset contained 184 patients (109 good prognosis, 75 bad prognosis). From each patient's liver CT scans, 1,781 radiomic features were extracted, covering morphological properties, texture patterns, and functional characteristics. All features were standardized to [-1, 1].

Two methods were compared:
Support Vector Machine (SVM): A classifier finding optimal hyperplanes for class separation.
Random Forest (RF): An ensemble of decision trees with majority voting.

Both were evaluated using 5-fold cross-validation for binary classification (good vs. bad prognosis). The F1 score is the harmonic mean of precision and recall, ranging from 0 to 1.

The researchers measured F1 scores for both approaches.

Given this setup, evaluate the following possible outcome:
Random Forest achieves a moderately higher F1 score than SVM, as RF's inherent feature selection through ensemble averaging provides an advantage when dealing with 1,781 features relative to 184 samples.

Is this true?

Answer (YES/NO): YES